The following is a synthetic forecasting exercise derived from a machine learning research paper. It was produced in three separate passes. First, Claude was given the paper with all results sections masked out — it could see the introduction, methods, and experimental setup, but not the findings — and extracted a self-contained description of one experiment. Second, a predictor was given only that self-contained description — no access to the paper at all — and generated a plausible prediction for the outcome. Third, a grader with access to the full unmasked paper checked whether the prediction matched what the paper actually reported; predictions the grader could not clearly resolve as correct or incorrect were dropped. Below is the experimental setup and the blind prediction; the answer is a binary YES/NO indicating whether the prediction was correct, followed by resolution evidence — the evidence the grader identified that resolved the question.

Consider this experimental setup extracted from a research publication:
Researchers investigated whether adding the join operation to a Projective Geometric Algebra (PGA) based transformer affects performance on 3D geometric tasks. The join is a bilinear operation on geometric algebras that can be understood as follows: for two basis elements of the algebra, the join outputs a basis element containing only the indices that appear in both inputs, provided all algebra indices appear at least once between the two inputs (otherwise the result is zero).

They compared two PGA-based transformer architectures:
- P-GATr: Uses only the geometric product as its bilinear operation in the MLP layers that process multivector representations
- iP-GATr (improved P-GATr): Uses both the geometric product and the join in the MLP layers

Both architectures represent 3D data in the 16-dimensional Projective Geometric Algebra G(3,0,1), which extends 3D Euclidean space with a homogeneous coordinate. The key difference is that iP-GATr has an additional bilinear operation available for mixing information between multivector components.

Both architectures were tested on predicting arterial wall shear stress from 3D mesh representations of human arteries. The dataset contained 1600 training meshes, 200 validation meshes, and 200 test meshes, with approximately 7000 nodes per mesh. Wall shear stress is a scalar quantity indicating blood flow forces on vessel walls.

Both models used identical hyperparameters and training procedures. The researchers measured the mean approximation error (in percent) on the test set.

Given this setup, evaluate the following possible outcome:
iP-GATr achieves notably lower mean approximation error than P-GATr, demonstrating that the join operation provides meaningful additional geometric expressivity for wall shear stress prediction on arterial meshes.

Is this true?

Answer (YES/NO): YES